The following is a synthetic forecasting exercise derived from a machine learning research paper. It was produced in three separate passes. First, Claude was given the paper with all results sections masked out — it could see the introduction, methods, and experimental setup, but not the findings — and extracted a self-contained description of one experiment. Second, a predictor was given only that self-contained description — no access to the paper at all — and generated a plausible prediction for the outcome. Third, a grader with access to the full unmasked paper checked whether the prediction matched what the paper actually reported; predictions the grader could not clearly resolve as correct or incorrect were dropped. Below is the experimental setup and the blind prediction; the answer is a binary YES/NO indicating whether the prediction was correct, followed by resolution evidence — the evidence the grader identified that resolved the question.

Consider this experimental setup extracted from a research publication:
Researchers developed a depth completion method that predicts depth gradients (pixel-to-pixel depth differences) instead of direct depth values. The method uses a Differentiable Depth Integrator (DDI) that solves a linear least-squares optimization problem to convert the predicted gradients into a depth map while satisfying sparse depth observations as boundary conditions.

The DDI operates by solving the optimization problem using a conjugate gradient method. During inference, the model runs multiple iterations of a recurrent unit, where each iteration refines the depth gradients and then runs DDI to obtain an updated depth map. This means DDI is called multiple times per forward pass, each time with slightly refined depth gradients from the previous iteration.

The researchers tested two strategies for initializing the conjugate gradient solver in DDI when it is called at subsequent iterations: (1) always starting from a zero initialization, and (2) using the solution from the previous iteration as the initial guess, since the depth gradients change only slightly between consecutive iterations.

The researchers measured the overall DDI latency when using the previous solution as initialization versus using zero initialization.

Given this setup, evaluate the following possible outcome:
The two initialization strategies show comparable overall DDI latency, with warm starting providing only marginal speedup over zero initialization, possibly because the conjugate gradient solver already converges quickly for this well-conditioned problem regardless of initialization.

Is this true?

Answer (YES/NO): NO